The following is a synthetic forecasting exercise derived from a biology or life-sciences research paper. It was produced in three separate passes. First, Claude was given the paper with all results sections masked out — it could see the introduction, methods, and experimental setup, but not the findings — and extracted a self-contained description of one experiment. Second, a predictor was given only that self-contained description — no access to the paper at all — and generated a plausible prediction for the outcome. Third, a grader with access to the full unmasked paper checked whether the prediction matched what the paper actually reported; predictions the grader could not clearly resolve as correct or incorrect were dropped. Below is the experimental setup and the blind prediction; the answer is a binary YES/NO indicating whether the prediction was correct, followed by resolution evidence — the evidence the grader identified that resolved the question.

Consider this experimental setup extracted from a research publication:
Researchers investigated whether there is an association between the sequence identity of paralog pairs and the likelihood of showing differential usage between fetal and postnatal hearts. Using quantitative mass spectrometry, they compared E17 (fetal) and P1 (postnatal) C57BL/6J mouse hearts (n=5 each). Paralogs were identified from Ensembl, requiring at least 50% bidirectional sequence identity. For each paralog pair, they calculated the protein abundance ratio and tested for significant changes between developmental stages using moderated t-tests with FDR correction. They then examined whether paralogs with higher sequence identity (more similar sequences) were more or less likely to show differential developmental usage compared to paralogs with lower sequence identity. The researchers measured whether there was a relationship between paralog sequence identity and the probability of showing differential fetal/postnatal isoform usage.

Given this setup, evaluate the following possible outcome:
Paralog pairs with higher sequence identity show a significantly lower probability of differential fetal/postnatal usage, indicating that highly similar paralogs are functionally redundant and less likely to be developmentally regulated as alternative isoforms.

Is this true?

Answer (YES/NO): NO